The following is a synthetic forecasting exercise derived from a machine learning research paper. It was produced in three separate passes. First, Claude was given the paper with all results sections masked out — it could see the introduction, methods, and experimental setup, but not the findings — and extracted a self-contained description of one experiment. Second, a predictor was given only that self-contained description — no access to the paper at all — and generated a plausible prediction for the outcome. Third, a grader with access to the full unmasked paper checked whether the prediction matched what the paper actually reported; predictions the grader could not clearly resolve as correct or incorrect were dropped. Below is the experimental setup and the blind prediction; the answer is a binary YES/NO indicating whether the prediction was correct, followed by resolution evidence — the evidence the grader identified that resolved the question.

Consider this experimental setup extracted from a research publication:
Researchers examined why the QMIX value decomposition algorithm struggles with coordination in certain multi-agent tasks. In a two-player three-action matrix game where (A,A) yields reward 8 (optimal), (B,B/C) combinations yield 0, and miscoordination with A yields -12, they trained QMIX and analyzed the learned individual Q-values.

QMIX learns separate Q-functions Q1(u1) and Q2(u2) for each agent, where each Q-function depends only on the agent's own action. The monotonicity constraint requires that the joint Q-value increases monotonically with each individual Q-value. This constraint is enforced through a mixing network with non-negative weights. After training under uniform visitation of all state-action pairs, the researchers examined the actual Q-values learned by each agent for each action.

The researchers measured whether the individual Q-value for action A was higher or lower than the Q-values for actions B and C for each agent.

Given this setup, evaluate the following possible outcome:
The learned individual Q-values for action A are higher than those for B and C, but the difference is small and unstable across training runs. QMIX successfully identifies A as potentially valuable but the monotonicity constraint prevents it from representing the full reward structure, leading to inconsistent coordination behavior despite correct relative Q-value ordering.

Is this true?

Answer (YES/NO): NO